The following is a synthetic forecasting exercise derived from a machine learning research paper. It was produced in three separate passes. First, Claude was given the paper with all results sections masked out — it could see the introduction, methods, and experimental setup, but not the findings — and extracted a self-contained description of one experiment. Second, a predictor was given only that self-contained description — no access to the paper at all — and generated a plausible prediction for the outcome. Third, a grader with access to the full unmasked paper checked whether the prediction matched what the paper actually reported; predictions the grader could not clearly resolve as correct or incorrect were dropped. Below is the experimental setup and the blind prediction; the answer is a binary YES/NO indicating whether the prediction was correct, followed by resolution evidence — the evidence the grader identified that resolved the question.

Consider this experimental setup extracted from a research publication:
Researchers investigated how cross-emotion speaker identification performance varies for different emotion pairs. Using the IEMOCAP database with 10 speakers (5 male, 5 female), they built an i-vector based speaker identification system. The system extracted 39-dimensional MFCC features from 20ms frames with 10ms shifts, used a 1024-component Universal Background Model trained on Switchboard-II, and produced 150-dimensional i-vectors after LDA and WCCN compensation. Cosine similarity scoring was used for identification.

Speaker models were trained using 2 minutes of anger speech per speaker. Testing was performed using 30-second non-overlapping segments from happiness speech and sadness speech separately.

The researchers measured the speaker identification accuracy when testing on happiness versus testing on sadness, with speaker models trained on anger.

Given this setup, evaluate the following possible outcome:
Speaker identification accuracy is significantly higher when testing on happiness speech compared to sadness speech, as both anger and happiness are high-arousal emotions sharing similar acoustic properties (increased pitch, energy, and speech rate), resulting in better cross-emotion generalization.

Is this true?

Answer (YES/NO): NO